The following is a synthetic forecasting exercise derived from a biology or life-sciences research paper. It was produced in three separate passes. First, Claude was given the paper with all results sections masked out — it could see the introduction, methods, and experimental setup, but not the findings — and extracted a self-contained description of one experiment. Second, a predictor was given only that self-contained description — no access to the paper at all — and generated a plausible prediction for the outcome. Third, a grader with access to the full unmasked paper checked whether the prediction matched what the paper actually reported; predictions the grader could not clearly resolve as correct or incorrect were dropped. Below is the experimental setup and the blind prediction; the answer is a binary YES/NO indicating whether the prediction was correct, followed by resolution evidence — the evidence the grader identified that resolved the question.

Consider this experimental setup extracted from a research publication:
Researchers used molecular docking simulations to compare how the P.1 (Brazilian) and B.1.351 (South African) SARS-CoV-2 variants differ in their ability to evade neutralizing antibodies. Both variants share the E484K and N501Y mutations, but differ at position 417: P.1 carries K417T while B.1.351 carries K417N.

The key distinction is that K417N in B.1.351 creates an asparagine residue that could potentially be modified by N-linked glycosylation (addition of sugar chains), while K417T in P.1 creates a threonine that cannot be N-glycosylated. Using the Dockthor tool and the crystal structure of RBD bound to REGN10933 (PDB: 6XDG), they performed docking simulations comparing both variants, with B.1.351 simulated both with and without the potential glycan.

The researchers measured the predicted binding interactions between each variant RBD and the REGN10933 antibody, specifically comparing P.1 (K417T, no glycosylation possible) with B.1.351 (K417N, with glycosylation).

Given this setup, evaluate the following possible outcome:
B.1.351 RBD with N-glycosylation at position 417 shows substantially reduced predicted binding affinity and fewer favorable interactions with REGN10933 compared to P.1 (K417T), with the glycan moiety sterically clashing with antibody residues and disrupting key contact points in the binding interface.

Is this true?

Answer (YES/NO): YES